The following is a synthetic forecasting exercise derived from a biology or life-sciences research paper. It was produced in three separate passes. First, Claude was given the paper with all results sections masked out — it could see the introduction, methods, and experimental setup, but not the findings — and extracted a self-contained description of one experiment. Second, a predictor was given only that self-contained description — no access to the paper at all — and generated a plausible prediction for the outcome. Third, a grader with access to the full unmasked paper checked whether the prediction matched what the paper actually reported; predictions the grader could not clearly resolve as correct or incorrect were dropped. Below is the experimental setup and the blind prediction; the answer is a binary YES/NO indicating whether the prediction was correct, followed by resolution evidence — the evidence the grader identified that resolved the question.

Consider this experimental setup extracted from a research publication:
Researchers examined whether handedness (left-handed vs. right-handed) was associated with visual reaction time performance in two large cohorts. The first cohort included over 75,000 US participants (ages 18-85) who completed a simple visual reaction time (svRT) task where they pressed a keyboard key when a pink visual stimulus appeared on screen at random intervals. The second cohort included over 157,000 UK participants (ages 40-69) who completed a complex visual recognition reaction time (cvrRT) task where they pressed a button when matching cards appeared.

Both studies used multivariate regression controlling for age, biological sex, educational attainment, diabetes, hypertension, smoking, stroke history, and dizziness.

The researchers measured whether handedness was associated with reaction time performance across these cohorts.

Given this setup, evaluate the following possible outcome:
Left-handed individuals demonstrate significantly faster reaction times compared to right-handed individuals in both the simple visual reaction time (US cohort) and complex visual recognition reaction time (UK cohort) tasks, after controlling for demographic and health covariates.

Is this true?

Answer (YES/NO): NO